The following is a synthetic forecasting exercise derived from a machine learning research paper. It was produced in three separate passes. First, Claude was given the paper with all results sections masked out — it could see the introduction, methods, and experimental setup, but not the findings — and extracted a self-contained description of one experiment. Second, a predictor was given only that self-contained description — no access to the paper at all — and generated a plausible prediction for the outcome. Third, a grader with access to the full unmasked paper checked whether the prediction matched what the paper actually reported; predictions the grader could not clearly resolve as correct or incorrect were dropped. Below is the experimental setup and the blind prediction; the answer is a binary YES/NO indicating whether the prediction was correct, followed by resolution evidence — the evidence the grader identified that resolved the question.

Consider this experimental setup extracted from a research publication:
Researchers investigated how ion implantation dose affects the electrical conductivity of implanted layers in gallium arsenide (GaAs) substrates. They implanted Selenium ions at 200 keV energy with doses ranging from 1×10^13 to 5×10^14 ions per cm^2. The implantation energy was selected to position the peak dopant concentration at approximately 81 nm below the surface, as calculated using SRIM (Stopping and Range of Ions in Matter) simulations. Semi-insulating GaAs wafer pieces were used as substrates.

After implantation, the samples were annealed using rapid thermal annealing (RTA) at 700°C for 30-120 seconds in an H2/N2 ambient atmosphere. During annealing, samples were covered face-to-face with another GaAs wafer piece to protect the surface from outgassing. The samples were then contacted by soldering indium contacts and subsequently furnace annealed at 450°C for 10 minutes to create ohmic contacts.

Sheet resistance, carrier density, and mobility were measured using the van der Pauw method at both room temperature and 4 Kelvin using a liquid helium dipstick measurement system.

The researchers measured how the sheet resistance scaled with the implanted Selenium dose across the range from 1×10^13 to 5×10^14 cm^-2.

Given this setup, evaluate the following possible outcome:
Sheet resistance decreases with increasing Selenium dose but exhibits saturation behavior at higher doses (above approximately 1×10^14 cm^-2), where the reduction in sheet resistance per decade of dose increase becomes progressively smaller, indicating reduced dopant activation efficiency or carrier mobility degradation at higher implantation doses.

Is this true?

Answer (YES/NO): NO